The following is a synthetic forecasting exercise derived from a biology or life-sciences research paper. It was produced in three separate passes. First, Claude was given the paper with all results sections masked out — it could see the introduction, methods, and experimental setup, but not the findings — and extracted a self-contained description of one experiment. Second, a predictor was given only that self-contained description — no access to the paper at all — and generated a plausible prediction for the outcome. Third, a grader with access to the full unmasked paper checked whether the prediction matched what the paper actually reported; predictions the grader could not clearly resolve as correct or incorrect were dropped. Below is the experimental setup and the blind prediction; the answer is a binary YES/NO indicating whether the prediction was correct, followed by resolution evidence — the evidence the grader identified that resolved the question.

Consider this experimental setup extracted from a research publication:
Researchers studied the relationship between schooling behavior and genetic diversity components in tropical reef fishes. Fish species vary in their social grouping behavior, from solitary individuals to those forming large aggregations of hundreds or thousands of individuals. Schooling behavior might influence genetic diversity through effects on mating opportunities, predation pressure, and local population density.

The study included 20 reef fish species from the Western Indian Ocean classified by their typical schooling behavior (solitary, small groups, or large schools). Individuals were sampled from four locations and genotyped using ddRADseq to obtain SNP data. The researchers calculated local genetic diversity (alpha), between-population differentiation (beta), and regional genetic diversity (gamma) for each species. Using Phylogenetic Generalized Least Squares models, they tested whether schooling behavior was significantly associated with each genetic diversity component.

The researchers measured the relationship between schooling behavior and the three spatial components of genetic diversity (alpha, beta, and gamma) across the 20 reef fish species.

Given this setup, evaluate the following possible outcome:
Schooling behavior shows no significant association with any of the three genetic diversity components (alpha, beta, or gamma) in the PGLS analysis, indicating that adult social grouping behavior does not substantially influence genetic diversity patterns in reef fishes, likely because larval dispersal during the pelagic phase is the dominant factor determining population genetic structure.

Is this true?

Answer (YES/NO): YES